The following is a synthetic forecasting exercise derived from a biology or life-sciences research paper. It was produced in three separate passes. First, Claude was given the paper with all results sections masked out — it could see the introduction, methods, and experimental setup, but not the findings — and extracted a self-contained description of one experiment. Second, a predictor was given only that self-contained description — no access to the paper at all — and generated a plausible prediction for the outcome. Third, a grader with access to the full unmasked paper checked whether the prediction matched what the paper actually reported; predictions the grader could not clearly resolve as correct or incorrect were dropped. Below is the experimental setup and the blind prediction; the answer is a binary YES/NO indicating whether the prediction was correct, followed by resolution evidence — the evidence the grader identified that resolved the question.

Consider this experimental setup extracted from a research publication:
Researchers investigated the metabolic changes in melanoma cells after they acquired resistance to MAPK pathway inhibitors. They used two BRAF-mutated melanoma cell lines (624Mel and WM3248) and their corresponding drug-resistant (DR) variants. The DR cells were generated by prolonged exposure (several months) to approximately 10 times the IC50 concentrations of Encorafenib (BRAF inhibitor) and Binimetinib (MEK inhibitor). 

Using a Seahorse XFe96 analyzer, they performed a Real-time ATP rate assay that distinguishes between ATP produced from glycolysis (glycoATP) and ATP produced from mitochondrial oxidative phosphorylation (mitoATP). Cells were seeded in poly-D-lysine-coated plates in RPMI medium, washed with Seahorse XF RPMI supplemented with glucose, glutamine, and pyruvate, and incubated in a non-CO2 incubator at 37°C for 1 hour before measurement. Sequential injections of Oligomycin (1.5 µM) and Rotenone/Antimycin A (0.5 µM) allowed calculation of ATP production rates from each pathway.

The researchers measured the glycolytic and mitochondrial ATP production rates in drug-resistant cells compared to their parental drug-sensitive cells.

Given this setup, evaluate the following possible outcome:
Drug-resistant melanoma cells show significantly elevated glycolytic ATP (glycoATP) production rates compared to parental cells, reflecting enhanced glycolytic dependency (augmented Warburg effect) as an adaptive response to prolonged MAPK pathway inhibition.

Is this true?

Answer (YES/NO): NO